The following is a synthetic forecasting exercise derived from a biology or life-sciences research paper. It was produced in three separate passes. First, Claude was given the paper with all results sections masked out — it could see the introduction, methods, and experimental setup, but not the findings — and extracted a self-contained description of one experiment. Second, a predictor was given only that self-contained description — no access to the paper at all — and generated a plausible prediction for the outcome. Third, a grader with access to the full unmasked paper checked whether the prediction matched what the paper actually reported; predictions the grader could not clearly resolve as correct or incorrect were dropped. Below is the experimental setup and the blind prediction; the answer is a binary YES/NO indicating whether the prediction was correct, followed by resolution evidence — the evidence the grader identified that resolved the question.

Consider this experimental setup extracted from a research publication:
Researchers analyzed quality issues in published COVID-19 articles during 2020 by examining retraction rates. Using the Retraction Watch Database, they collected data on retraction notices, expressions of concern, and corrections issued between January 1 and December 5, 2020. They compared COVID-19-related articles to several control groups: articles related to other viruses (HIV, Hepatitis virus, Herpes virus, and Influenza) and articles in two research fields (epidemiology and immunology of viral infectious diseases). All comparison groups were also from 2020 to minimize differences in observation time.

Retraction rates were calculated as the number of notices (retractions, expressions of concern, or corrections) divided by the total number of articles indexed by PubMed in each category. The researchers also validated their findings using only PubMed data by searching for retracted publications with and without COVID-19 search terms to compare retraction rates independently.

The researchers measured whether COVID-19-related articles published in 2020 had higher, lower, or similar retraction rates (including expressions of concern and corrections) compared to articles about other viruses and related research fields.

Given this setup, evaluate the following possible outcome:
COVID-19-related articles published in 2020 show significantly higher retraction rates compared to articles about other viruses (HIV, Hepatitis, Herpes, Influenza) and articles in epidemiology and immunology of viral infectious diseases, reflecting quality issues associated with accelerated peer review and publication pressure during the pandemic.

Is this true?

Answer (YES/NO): NO